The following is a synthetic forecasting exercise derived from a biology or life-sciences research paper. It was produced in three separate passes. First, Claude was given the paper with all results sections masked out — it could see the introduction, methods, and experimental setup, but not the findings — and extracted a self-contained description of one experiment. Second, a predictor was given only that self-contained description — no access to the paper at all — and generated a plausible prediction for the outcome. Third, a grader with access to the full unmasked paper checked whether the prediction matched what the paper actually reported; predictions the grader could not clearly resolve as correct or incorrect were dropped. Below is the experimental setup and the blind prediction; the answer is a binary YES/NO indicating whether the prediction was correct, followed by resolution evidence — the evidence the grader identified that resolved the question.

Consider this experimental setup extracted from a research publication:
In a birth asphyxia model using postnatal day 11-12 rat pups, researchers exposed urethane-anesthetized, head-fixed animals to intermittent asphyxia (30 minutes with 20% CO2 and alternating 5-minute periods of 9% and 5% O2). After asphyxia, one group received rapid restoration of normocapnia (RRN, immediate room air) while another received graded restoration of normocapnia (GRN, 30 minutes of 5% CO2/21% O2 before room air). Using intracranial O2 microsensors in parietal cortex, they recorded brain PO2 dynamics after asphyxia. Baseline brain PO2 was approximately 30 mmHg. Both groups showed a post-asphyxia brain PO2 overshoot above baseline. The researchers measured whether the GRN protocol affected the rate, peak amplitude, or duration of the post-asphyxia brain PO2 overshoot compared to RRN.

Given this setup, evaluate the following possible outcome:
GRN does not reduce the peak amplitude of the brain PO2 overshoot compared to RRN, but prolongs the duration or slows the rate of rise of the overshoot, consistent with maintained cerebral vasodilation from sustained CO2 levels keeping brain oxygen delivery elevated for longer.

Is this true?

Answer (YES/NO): YES